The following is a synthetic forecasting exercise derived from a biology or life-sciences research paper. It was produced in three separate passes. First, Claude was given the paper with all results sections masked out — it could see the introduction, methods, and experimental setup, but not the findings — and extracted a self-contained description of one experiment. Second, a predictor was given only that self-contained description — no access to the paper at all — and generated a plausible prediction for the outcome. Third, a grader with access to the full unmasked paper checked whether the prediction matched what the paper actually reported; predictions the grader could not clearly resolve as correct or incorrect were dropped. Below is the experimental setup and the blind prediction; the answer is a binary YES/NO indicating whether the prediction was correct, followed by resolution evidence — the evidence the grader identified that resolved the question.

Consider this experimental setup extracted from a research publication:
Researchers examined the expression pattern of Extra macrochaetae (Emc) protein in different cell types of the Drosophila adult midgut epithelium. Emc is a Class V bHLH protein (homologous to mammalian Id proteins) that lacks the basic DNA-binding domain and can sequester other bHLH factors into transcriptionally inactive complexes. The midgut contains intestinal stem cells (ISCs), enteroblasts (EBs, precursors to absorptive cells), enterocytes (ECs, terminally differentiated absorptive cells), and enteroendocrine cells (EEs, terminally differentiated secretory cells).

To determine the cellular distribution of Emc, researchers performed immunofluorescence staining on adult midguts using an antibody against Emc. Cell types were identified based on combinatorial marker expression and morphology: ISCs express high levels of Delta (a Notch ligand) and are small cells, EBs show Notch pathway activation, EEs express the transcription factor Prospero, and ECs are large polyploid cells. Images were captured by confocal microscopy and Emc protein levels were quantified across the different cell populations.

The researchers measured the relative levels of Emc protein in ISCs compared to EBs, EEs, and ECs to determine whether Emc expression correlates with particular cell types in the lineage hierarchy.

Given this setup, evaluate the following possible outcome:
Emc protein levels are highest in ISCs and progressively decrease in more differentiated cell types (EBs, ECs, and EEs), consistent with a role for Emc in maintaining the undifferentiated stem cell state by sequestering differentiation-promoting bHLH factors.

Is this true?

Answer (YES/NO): NO